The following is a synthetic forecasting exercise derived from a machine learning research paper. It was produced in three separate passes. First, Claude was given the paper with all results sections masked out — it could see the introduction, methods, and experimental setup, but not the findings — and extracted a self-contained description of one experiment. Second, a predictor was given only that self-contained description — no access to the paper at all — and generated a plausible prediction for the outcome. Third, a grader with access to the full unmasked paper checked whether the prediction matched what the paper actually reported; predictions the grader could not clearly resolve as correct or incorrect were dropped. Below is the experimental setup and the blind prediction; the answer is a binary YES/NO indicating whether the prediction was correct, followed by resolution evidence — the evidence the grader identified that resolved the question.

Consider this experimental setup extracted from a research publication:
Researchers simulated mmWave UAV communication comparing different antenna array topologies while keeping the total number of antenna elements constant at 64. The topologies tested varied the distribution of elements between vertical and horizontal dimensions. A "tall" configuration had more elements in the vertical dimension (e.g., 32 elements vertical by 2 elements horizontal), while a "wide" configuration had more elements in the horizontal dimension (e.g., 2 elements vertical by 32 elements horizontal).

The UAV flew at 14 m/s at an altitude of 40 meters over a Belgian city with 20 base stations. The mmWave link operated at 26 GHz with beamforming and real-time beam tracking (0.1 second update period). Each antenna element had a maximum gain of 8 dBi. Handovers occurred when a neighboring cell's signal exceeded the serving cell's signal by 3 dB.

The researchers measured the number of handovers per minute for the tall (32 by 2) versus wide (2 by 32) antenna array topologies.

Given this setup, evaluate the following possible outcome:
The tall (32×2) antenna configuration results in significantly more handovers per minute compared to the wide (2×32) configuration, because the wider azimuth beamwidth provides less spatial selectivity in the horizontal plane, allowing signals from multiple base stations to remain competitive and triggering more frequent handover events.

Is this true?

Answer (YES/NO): NO